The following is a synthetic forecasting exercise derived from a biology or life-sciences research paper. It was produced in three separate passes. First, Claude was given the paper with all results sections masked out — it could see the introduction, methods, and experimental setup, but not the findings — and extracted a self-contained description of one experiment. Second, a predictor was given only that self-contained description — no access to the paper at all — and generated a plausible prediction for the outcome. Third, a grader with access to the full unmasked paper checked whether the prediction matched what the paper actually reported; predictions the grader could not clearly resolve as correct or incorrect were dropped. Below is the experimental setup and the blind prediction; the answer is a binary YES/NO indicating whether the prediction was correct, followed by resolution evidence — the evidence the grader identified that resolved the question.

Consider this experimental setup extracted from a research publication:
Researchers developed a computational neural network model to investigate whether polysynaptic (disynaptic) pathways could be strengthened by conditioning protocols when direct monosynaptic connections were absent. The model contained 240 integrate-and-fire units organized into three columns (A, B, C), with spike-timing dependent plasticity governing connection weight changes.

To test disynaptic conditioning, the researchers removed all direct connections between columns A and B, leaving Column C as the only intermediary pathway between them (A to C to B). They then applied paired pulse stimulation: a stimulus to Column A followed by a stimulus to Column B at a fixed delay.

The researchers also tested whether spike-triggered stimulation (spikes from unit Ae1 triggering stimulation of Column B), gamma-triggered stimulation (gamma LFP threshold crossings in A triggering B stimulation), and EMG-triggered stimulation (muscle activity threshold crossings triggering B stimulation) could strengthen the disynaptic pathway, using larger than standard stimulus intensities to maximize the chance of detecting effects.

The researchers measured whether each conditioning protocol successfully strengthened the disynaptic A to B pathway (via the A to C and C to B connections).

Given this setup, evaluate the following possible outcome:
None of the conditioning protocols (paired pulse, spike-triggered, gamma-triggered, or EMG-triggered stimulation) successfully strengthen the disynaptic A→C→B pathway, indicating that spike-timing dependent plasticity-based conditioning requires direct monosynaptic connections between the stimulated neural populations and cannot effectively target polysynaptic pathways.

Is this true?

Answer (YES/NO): NO